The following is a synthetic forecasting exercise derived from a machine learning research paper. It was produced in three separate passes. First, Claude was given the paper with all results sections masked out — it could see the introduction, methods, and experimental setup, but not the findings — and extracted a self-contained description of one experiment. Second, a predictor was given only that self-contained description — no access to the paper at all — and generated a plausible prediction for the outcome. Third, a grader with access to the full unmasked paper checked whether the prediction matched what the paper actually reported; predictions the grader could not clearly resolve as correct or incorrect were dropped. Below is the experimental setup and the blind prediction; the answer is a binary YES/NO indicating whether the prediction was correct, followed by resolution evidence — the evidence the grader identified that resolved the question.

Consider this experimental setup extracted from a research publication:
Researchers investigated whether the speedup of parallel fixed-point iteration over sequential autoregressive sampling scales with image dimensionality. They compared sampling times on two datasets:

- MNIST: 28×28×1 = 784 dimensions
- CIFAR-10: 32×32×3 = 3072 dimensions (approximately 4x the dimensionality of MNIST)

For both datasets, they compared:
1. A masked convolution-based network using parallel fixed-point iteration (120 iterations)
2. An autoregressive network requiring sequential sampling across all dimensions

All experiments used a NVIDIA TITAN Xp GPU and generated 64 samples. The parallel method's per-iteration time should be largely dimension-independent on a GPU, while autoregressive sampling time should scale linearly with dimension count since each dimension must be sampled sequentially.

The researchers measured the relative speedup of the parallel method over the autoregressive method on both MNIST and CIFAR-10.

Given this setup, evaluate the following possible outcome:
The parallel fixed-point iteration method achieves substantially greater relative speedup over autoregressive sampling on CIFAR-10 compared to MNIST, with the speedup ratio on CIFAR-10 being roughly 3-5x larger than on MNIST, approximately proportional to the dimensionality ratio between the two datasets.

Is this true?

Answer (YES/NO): YES